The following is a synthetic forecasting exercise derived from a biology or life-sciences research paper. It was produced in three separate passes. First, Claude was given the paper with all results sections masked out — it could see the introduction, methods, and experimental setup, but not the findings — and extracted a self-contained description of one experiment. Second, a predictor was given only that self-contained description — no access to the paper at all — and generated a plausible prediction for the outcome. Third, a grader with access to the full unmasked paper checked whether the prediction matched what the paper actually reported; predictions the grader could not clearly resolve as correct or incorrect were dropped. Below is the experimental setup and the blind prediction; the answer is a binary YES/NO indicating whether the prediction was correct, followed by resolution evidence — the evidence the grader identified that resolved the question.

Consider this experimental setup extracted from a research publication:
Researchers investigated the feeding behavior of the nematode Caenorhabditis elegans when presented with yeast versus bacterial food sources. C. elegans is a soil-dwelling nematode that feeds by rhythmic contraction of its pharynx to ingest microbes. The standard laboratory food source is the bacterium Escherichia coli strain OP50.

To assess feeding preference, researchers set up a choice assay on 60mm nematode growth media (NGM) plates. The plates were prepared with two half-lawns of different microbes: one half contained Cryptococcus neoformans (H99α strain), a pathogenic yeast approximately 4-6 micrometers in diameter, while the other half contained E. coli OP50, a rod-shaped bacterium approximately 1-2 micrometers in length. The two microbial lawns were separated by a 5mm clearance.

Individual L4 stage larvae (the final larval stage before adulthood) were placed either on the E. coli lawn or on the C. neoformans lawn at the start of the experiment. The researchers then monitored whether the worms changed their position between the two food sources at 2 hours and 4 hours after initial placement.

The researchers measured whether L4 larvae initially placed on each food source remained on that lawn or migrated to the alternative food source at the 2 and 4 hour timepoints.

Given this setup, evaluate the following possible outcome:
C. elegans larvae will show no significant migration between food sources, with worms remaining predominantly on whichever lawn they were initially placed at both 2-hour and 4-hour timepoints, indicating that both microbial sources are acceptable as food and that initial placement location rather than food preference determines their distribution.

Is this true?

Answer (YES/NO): NO